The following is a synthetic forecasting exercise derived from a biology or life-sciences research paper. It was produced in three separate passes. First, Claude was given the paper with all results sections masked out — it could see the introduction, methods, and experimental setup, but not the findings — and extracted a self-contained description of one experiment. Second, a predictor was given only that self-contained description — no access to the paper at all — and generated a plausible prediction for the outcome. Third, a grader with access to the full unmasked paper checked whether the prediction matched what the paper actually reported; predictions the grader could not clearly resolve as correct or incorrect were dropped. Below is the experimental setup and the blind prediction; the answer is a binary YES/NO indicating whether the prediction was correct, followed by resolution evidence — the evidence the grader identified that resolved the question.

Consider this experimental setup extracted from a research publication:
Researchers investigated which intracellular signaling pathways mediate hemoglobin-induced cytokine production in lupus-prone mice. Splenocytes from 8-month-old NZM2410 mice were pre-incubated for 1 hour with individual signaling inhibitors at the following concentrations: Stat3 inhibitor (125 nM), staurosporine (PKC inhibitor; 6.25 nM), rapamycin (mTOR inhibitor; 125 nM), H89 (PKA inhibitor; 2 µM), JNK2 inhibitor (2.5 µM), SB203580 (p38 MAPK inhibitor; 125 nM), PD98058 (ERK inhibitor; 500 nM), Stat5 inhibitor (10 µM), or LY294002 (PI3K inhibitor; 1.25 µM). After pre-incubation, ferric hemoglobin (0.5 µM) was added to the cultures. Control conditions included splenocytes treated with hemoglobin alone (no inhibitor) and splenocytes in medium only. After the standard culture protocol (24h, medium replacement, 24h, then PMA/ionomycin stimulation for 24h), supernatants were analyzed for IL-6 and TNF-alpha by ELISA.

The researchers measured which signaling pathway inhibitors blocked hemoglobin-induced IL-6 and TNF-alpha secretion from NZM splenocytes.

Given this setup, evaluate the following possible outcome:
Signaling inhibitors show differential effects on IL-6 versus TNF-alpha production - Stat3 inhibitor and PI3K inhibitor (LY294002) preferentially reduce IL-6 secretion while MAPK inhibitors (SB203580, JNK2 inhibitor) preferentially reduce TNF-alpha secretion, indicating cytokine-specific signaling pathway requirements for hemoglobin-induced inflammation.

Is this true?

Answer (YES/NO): NO